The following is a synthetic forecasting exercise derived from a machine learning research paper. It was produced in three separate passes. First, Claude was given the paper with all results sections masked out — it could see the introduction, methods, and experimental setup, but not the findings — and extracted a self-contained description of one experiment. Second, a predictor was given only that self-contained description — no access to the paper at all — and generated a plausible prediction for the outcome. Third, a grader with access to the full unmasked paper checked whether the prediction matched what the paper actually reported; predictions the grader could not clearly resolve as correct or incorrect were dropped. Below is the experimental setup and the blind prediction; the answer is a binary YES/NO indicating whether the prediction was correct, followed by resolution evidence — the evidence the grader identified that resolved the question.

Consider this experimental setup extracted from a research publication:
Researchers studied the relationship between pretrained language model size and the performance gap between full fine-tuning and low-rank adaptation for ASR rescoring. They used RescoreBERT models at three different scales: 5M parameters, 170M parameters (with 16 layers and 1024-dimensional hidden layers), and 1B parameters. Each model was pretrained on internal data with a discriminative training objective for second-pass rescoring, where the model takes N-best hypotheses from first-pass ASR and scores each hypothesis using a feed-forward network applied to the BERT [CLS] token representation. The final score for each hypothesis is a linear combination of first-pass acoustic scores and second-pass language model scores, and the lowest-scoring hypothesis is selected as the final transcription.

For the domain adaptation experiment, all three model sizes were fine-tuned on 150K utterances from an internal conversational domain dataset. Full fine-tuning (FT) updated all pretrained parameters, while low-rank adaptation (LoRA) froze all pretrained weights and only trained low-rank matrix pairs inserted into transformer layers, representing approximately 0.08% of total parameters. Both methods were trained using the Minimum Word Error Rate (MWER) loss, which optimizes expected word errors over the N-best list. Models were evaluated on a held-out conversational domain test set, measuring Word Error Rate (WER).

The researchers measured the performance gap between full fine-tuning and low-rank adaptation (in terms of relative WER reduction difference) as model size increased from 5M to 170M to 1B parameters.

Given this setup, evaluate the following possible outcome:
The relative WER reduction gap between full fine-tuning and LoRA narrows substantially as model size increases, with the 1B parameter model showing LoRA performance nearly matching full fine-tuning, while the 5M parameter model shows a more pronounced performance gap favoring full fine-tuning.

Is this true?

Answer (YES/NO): YES